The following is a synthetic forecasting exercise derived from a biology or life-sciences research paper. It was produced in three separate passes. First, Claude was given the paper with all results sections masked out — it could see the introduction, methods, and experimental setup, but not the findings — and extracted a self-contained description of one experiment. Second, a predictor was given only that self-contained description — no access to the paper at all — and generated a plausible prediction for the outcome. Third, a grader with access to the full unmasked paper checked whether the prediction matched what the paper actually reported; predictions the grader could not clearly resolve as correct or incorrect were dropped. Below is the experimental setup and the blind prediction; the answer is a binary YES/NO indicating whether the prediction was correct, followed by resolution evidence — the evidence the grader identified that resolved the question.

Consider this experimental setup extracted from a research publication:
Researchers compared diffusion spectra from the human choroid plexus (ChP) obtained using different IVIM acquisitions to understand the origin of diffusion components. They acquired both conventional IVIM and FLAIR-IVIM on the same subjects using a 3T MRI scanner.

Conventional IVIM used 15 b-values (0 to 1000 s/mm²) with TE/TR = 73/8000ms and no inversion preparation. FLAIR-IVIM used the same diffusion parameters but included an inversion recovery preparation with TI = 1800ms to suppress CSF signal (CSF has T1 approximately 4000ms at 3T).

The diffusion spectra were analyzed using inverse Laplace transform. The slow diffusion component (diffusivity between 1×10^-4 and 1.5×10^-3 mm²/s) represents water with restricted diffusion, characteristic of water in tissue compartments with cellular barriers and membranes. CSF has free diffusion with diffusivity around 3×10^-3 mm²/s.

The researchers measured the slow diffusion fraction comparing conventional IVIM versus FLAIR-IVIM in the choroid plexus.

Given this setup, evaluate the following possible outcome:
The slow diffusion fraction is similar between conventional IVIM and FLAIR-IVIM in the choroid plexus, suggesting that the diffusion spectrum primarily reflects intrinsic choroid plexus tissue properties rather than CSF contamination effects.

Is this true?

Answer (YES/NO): NO